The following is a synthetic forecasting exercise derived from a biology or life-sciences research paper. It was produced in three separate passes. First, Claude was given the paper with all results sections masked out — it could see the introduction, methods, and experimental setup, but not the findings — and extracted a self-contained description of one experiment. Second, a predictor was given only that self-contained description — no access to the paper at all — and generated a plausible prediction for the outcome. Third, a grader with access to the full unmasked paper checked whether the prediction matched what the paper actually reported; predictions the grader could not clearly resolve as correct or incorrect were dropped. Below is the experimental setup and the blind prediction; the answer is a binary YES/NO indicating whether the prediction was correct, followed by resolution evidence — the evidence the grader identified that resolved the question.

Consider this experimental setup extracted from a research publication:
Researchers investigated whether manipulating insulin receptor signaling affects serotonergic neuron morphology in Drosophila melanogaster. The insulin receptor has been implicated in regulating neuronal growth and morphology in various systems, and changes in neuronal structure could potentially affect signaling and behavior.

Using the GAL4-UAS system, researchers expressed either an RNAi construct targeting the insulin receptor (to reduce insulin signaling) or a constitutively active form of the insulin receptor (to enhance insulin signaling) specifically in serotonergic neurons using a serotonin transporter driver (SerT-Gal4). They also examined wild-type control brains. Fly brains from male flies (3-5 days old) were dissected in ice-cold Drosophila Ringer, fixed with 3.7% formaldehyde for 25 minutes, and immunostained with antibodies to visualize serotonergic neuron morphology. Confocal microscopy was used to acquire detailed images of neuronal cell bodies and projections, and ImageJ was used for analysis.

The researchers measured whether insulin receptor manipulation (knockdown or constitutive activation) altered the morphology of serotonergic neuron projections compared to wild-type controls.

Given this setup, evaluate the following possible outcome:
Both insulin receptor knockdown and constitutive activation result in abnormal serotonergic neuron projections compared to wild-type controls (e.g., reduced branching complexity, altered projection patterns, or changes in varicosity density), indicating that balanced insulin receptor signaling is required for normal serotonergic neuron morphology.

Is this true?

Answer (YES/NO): NO